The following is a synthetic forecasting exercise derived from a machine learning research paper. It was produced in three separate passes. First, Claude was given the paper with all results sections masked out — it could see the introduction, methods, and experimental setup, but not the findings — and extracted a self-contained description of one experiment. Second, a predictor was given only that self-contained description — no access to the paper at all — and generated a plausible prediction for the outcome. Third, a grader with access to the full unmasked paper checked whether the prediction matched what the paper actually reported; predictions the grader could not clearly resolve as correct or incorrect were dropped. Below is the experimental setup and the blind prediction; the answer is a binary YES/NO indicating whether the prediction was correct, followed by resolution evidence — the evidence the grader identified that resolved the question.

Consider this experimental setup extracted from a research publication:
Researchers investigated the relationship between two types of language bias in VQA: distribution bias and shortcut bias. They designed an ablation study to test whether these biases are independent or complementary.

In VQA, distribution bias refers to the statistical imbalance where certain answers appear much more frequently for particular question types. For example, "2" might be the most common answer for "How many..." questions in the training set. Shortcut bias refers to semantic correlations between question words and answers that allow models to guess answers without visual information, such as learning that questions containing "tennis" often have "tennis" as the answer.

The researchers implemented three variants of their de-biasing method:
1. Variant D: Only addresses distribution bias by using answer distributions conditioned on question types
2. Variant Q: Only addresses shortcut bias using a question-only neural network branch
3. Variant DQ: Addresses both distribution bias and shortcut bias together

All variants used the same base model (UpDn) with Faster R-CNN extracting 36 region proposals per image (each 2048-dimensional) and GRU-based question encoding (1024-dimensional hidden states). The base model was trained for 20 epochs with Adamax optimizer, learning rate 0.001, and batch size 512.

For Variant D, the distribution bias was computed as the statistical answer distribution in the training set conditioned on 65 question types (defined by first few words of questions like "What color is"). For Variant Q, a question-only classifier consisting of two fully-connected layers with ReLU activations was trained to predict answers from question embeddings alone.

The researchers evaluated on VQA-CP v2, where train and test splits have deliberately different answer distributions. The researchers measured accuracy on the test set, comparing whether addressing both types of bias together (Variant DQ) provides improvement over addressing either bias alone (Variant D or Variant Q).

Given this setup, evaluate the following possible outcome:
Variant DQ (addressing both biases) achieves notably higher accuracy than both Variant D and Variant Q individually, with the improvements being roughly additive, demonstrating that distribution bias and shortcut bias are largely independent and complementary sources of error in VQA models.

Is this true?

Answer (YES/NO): NO